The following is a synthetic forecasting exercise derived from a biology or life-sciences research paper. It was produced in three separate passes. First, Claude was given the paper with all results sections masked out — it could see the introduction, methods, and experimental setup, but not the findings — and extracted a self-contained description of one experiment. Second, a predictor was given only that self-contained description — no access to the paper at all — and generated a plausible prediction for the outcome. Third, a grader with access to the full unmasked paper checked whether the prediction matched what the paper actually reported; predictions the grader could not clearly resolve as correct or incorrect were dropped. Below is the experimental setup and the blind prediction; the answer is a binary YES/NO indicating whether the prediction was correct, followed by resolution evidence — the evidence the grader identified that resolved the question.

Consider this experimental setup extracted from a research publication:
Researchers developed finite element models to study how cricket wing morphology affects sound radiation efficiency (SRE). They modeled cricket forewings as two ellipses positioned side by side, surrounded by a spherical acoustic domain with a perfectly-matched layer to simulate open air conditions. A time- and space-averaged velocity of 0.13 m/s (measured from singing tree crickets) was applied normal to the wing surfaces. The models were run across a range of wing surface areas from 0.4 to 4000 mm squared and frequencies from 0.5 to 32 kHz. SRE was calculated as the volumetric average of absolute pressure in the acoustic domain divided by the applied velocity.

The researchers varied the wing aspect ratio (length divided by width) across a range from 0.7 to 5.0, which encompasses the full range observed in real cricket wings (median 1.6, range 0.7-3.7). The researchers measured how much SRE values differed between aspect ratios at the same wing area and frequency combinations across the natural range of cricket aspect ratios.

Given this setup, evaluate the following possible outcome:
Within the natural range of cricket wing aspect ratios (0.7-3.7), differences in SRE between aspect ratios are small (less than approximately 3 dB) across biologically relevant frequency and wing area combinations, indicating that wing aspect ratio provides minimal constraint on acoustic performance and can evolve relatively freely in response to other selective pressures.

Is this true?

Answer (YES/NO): YES